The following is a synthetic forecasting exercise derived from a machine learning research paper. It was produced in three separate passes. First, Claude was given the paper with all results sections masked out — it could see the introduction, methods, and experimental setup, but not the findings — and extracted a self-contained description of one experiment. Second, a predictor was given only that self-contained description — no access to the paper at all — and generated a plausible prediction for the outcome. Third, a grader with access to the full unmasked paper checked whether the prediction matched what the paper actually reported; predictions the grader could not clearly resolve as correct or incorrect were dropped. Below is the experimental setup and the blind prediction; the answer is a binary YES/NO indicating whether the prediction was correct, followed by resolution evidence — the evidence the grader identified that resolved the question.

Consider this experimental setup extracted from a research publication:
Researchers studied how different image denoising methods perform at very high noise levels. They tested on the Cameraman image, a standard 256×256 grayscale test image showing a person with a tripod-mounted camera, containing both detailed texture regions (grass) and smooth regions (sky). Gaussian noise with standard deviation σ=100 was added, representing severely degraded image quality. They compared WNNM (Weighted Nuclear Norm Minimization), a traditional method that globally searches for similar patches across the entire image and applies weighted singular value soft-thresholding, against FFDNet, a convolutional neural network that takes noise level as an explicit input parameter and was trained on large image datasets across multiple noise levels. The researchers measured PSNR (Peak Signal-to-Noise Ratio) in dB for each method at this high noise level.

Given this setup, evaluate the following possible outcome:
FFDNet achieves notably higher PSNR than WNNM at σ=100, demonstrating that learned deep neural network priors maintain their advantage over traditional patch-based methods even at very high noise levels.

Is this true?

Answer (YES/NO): YES